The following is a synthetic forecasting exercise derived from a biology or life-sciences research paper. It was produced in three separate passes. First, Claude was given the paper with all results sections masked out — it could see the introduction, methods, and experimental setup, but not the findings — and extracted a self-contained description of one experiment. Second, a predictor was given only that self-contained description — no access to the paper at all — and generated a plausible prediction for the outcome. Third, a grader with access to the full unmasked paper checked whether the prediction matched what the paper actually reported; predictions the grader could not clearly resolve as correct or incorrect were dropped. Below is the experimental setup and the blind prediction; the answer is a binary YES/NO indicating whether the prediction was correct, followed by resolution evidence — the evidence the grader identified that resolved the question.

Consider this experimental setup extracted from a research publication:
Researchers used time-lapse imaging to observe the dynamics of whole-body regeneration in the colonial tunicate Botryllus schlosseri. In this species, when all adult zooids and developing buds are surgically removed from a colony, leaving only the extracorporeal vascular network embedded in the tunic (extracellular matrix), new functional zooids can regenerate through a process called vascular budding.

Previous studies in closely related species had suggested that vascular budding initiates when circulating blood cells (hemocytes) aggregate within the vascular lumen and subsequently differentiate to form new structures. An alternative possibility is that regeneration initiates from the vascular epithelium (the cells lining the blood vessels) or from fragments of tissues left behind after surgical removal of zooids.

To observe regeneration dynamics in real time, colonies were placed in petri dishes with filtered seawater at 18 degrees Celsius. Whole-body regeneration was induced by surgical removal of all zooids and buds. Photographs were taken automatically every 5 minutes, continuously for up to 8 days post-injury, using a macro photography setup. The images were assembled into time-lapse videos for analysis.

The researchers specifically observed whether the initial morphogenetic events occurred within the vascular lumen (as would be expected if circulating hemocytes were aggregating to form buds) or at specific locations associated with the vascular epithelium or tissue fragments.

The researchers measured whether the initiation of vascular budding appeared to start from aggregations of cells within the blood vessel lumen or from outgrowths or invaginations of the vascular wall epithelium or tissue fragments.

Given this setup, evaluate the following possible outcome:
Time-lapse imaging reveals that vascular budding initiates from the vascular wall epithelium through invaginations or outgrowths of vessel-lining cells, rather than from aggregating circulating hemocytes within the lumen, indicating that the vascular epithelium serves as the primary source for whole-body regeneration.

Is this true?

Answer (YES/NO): NO